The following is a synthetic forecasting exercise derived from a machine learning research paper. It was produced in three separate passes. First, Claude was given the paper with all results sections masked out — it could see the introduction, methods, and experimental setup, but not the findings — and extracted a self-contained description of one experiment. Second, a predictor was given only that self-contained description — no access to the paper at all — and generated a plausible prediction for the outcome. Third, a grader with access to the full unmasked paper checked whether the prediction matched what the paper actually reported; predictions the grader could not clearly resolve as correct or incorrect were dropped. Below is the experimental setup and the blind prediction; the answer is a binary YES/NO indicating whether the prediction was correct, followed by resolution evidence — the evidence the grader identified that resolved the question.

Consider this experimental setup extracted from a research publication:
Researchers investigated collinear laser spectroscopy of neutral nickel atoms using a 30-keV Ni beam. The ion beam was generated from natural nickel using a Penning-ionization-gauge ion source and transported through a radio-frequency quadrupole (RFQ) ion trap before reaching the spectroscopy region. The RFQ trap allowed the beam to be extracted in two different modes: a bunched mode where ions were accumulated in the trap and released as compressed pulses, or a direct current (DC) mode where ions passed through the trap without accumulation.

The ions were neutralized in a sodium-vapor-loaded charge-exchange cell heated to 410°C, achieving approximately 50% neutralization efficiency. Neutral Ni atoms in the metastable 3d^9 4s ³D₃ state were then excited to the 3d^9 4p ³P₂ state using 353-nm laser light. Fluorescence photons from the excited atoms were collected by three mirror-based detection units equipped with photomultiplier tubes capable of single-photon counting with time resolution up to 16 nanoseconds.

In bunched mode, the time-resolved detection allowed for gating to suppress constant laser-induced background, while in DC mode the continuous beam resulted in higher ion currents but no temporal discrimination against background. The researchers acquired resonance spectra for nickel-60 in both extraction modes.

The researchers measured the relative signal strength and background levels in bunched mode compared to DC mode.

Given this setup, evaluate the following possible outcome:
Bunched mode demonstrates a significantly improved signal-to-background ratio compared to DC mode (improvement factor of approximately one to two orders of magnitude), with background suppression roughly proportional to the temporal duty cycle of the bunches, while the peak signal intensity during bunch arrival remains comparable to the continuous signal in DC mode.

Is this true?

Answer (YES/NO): NO